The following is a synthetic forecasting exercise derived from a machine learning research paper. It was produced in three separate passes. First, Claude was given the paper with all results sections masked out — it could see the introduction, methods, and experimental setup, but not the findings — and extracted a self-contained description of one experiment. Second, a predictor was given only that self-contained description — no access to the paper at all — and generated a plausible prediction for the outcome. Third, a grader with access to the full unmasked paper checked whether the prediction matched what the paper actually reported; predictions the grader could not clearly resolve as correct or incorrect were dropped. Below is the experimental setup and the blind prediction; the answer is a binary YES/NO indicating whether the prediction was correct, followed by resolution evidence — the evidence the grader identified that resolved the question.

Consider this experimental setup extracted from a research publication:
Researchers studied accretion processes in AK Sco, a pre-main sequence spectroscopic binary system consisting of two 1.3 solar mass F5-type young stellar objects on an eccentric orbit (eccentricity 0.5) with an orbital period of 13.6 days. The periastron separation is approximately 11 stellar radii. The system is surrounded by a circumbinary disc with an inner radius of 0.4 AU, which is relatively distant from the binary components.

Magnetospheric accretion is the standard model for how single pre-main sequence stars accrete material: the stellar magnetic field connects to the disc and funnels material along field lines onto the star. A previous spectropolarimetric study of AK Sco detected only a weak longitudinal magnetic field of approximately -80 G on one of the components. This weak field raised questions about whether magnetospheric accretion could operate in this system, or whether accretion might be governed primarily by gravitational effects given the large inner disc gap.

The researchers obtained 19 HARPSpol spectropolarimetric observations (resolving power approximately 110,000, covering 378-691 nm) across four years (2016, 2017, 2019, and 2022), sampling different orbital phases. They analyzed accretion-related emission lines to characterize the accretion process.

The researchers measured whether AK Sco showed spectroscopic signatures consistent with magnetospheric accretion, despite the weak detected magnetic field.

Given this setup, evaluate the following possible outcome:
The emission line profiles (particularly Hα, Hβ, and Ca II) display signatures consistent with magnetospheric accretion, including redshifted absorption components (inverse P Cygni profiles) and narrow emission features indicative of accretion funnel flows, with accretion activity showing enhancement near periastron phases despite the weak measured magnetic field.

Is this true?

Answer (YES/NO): NO